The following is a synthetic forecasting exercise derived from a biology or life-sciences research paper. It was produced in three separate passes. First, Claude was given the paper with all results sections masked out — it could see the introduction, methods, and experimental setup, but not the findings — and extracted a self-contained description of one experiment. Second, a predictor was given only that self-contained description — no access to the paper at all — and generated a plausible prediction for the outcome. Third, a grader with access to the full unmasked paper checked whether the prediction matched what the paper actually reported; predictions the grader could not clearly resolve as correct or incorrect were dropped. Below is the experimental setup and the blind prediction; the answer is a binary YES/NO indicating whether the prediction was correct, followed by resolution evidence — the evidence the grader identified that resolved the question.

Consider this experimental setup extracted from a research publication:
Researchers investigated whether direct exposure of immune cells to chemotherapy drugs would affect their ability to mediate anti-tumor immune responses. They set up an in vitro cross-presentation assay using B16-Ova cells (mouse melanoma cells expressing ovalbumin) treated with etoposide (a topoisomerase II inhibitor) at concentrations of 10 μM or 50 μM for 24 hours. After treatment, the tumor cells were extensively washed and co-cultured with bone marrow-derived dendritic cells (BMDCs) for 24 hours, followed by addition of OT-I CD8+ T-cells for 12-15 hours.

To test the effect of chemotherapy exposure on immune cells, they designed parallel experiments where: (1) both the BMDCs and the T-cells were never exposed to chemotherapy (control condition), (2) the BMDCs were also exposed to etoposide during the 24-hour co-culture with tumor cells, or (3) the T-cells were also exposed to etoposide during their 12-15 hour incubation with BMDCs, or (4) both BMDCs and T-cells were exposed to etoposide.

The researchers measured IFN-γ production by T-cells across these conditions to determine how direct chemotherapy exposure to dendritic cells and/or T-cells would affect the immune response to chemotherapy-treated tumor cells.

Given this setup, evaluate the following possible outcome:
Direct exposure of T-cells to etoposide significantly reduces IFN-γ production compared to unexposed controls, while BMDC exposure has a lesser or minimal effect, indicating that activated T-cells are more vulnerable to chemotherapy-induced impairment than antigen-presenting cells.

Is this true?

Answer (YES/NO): NO